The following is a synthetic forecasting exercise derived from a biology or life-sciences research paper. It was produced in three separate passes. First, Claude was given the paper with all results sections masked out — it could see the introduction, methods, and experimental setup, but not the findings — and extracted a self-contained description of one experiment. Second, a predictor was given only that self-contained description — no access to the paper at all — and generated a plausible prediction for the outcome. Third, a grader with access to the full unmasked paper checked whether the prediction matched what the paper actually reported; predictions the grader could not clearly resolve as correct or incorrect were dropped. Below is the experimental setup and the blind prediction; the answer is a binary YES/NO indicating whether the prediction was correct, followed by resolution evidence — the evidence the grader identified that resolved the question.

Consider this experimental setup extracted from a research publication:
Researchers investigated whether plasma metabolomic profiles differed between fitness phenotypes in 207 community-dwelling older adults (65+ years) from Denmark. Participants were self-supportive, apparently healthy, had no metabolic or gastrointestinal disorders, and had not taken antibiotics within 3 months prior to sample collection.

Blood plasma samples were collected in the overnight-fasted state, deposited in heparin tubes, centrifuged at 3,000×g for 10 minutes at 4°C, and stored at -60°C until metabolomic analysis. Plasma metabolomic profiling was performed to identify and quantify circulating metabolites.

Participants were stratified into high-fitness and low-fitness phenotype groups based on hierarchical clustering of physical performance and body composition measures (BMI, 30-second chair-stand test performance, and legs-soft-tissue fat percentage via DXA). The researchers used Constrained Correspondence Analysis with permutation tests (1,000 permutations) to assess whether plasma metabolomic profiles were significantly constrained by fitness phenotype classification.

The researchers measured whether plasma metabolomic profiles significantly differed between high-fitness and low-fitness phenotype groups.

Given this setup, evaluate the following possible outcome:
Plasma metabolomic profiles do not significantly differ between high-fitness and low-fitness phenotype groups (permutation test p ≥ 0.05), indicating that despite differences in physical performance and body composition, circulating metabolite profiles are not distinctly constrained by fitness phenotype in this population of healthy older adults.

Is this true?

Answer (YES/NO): NO